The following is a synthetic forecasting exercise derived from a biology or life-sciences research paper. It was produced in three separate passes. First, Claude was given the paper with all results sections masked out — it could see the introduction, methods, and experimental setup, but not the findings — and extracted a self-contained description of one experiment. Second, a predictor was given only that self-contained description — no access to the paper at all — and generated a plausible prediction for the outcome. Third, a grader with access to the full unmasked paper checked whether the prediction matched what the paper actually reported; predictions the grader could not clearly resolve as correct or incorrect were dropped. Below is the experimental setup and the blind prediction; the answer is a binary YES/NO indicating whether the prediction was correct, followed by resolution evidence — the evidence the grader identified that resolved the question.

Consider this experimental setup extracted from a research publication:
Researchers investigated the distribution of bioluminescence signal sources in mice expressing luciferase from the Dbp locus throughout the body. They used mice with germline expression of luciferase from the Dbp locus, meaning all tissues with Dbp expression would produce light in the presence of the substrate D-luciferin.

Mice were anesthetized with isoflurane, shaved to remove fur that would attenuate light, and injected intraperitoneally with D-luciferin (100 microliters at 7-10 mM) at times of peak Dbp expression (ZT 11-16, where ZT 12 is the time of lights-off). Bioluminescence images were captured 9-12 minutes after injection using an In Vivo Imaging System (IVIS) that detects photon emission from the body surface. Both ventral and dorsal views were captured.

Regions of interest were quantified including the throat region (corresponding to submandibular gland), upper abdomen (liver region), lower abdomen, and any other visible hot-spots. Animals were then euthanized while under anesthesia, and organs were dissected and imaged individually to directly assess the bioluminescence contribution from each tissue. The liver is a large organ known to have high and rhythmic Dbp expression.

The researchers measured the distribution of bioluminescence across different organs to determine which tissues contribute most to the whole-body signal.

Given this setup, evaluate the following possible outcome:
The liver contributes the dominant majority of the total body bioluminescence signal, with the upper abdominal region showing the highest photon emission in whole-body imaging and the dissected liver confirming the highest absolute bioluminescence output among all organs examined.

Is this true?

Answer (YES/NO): NO